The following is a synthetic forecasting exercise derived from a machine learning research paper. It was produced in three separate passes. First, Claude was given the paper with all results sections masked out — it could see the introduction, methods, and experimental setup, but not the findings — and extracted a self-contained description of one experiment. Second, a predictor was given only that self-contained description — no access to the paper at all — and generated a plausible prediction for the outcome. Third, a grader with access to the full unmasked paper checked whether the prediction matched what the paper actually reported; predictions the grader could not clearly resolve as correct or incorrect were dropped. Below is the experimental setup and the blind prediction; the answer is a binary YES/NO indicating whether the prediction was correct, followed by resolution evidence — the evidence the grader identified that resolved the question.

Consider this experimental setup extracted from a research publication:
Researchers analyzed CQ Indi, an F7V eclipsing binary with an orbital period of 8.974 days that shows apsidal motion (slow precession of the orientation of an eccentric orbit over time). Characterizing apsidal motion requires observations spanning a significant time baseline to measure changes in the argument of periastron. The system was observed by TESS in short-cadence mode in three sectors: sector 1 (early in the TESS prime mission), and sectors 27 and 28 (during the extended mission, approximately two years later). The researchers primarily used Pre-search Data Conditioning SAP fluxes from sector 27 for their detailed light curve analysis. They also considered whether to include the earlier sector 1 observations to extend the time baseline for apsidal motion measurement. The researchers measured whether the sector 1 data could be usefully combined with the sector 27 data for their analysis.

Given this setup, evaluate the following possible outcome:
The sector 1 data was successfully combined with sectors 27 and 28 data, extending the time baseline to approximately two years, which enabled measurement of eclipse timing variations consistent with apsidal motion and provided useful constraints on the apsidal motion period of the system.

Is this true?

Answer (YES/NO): NO